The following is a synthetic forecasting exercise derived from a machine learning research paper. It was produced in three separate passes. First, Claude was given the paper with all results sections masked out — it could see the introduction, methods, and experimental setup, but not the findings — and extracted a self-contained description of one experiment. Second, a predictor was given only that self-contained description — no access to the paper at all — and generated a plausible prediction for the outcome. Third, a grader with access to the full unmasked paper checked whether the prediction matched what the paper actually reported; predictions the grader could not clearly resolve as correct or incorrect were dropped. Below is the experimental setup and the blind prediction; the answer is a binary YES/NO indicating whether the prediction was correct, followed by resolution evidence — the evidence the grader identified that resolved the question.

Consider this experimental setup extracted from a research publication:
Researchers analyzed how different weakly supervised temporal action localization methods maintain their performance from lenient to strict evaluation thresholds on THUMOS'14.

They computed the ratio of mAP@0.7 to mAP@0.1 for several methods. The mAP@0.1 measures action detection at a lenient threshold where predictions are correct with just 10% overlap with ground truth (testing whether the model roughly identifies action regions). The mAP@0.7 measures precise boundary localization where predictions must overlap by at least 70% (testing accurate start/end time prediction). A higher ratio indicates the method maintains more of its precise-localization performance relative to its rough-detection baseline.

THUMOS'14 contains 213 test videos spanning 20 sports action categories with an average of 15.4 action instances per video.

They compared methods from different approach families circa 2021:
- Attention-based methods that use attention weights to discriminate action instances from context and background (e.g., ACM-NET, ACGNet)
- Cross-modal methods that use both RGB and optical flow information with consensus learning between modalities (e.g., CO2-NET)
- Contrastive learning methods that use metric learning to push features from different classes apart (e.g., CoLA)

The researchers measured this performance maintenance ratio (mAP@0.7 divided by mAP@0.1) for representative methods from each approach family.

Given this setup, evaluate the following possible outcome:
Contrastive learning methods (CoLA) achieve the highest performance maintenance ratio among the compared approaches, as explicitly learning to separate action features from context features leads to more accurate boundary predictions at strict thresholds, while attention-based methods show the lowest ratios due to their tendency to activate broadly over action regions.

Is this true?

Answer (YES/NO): YES